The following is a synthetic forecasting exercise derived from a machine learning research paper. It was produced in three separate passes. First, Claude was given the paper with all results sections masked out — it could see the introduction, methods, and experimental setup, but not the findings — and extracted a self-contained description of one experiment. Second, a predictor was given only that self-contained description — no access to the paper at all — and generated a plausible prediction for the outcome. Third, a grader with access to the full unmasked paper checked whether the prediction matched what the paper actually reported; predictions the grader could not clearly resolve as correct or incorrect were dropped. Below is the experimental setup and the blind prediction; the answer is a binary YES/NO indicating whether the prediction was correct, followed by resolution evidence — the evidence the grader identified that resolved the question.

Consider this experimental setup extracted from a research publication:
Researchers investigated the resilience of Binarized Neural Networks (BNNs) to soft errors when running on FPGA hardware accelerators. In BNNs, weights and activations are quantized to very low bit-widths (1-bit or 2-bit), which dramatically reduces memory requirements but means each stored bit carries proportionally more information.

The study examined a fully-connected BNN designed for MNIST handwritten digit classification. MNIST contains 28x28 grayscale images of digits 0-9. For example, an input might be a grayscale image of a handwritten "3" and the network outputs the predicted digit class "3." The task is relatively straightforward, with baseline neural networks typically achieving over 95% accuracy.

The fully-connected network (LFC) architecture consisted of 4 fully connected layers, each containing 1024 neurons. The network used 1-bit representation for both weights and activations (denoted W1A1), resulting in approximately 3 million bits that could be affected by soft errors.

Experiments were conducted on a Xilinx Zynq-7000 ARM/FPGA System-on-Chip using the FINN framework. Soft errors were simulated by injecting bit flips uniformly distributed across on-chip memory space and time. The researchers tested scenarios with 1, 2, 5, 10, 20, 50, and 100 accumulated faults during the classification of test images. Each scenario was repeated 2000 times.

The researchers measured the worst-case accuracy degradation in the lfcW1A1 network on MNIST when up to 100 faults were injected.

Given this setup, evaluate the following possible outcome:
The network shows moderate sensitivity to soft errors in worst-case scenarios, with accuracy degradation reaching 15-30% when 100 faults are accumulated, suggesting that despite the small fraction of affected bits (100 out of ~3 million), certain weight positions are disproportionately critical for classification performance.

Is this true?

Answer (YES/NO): NO